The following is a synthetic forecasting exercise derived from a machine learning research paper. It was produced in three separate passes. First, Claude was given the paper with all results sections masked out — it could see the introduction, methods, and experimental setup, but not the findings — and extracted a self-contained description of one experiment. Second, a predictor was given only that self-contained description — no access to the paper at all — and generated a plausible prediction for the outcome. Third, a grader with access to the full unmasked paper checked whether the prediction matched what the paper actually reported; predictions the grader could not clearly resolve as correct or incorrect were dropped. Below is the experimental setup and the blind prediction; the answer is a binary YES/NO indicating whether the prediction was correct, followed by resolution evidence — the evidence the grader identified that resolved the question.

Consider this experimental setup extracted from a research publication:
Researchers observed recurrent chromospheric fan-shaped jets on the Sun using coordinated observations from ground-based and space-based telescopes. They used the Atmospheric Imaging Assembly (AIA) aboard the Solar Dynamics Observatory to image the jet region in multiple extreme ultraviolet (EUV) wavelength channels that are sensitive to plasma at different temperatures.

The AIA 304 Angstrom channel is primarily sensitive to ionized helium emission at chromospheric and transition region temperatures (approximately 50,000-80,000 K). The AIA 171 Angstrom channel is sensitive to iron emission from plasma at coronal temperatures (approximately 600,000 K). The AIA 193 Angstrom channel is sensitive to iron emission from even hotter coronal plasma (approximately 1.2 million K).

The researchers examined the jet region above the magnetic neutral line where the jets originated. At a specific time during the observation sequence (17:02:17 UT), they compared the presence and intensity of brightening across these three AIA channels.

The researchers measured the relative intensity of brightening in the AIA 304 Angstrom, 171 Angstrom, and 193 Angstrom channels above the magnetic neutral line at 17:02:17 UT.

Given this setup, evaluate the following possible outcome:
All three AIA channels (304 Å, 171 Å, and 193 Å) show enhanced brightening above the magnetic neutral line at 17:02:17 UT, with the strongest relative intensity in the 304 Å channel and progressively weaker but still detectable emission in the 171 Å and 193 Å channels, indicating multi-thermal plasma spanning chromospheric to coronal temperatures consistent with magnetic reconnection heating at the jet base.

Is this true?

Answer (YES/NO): NO